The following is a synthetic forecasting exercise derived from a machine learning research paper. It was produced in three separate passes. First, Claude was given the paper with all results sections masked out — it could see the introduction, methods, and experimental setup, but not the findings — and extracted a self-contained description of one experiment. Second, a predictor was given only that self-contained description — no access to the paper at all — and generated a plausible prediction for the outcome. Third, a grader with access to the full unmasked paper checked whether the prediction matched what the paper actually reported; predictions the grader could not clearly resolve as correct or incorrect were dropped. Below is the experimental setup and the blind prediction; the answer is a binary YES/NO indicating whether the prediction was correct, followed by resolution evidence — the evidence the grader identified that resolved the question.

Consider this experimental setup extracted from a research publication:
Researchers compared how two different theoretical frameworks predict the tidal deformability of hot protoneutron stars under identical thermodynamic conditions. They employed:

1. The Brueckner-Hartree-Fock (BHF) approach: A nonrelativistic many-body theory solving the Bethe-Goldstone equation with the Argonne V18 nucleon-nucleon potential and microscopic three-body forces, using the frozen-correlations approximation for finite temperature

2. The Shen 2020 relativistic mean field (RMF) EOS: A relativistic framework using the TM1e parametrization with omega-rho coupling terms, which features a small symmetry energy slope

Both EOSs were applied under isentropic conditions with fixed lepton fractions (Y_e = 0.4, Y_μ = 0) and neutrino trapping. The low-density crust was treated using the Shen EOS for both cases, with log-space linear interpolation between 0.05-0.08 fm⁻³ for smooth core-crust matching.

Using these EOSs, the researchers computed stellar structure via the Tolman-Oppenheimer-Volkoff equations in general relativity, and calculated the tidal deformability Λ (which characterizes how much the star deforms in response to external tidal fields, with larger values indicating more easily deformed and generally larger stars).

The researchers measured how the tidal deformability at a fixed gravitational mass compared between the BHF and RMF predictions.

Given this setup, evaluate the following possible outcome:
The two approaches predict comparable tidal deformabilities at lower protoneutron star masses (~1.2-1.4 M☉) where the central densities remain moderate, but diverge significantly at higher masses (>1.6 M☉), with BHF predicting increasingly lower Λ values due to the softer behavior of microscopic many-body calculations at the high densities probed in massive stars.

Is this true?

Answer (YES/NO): NO